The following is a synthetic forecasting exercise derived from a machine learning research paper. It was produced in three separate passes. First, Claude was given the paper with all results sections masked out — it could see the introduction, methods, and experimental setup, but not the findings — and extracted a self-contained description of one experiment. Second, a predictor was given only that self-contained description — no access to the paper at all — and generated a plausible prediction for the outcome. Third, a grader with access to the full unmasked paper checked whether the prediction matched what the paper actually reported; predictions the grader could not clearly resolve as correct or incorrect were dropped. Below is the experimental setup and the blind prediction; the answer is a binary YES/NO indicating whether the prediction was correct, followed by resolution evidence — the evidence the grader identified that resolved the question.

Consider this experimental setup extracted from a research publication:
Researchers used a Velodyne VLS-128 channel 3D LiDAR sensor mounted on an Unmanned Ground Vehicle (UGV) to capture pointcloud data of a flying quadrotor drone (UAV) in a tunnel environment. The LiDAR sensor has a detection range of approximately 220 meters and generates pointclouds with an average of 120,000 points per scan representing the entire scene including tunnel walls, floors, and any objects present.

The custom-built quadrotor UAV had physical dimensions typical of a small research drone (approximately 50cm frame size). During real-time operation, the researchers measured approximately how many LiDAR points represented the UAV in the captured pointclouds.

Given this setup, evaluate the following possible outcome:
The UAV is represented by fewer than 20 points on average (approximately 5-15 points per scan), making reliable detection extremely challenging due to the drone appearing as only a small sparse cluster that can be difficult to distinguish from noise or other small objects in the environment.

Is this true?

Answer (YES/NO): NO